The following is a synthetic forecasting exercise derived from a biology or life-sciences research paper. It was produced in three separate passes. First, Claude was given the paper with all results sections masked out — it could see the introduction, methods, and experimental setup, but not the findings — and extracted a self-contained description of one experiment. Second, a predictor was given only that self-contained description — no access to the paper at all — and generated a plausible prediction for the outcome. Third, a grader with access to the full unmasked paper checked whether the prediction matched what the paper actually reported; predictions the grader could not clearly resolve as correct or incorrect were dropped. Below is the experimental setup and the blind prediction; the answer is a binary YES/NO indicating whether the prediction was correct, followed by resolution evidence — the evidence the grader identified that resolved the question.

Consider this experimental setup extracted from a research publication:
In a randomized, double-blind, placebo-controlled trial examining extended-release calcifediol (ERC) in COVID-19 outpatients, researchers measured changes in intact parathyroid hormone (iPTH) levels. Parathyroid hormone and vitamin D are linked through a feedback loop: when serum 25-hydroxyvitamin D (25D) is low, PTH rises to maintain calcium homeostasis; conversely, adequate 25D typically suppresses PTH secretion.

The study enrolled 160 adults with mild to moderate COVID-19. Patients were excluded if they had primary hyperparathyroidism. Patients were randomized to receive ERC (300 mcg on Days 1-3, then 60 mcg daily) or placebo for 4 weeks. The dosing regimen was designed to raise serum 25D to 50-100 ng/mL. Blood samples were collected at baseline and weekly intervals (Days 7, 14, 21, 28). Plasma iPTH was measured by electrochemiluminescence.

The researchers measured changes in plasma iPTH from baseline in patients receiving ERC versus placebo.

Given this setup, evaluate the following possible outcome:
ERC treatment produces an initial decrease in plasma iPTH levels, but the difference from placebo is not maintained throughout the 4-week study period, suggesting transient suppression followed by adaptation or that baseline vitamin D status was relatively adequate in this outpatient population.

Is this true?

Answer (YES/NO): NO